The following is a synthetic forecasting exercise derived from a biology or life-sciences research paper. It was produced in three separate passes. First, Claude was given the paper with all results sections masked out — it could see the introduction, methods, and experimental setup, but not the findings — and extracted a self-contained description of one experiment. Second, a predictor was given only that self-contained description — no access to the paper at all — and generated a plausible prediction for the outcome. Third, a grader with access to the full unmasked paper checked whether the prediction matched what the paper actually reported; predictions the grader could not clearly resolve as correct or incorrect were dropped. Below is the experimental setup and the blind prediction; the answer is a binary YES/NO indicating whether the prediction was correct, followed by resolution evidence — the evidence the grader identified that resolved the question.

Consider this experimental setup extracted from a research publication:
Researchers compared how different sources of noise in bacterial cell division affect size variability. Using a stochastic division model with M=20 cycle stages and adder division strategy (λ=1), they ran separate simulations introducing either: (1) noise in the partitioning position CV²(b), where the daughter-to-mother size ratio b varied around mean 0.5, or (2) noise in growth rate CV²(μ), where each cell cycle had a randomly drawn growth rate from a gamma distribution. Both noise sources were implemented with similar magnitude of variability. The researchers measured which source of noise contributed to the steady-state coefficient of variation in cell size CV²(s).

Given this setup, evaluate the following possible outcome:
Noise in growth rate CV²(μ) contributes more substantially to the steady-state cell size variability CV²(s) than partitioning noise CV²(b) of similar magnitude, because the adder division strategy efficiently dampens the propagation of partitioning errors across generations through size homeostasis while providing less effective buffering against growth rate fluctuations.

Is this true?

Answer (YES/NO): NO